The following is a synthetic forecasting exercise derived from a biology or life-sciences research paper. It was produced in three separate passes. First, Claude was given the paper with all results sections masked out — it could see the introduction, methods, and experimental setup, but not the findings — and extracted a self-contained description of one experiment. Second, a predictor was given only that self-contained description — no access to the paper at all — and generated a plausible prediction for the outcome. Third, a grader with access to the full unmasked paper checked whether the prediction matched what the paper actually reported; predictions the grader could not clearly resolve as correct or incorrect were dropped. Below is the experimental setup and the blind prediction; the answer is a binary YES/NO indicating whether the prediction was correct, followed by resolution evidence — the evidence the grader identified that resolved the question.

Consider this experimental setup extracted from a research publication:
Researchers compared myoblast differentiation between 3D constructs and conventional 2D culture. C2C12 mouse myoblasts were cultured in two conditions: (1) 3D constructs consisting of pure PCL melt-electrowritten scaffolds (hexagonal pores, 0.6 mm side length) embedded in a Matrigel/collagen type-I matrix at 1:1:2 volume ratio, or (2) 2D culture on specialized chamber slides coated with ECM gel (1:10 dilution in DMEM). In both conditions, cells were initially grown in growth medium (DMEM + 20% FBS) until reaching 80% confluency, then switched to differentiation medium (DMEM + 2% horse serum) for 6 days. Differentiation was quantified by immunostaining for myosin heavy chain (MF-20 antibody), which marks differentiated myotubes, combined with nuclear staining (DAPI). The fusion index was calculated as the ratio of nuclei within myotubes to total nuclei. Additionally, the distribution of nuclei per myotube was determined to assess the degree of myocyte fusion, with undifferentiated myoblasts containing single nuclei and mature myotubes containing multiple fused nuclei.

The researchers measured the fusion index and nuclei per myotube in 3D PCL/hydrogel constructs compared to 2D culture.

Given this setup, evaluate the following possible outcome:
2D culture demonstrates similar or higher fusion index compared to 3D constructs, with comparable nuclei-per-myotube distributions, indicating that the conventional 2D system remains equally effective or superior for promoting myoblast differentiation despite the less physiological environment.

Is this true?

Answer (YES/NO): NO